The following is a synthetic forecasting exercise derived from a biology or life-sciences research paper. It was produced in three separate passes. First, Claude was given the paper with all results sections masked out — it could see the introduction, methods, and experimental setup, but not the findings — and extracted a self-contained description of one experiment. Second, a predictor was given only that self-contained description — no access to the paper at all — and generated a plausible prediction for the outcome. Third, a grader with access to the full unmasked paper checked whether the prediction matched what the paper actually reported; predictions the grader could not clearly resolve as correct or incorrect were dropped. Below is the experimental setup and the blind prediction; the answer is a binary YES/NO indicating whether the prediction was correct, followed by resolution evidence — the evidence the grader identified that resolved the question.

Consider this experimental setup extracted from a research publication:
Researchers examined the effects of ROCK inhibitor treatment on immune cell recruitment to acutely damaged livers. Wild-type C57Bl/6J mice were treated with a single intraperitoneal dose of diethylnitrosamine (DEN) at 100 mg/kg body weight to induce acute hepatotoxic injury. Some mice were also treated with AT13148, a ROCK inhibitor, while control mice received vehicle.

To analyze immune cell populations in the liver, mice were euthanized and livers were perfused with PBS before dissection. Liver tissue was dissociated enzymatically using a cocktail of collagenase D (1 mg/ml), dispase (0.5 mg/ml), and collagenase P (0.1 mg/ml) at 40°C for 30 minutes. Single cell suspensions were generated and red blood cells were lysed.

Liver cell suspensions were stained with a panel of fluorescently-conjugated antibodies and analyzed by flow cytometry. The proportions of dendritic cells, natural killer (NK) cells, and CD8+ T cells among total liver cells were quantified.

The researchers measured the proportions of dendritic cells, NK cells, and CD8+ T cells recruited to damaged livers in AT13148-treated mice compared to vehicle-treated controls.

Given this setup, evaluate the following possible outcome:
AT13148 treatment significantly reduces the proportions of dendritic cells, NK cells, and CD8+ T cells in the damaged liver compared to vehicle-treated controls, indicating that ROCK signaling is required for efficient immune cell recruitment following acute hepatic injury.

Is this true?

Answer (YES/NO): YES